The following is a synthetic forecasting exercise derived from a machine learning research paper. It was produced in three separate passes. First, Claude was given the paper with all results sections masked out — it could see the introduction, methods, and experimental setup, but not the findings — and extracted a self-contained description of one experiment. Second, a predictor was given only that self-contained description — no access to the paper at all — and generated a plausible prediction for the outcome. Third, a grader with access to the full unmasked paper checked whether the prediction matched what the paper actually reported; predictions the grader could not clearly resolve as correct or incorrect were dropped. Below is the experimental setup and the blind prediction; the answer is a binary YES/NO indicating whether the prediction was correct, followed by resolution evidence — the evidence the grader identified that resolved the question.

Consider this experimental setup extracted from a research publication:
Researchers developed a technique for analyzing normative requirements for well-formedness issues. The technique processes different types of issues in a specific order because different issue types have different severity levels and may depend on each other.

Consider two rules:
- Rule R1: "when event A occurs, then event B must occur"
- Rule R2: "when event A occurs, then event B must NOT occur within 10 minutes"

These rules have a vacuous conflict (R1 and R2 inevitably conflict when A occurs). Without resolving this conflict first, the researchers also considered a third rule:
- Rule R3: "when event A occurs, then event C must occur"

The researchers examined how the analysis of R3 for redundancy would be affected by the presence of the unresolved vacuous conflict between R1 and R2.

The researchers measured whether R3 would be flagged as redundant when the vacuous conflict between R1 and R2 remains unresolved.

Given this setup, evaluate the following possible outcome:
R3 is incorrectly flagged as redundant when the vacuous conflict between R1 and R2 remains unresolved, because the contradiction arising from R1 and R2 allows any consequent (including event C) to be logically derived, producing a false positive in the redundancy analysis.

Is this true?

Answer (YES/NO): YES